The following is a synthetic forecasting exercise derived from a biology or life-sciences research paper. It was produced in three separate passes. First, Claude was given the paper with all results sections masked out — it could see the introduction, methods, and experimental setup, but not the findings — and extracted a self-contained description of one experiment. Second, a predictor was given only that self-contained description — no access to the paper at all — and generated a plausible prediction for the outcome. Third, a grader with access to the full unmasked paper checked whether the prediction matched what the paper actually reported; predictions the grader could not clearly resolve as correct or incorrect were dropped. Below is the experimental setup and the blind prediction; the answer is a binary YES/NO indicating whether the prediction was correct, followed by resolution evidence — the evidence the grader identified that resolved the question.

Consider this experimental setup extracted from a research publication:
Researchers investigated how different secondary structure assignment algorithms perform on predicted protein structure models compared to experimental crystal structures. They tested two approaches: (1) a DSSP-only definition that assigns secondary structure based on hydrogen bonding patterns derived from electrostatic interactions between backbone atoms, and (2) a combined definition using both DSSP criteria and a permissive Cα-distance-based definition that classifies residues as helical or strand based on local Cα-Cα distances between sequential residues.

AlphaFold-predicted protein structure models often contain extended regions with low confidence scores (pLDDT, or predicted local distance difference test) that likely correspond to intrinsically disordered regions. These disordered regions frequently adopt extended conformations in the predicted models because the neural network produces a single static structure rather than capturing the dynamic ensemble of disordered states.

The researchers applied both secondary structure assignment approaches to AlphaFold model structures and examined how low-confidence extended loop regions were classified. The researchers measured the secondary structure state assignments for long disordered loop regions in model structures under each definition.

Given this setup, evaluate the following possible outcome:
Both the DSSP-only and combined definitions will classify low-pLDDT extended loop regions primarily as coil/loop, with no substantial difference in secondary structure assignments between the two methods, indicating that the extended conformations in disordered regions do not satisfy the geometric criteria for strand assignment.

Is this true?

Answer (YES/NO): NO